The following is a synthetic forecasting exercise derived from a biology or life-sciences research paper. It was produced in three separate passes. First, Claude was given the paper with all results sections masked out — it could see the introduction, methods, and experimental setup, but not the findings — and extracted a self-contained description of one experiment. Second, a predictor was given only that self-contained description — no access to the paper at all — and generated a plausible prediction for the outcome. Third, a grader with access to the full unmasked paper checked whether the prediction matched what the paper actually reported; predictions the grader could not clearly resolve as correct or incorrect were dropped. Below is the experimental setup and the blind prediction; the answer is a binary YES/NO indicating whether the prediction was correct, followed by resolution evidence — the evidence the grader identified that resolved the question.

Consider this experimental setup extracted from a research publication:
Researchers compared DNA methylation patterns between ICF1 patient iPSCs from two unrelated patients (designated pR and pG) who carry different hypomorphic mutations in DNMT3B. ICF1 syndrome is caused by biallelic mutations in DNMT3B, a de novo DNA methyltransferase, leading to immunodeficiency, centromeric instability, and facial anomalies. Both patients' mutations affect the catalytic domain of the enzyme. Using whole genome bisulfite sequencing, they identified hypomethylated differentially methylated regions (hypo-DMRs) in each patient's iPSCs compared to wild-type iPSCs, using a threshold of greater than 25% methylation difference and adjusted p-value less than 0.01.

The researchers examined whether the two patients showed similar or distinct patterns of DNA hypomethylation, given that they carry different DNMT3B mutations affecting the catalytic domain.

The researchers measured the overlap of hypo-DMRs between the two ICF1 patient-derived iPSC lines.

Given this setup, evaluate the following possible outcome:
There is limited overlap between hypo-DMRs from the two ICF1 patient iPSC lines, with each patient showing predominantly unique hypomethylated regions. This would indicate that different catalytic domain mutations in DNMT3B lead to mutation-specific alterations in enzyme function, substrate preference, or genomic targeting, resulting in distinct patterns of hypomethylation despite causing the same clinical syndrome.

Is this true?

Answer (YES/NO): NO